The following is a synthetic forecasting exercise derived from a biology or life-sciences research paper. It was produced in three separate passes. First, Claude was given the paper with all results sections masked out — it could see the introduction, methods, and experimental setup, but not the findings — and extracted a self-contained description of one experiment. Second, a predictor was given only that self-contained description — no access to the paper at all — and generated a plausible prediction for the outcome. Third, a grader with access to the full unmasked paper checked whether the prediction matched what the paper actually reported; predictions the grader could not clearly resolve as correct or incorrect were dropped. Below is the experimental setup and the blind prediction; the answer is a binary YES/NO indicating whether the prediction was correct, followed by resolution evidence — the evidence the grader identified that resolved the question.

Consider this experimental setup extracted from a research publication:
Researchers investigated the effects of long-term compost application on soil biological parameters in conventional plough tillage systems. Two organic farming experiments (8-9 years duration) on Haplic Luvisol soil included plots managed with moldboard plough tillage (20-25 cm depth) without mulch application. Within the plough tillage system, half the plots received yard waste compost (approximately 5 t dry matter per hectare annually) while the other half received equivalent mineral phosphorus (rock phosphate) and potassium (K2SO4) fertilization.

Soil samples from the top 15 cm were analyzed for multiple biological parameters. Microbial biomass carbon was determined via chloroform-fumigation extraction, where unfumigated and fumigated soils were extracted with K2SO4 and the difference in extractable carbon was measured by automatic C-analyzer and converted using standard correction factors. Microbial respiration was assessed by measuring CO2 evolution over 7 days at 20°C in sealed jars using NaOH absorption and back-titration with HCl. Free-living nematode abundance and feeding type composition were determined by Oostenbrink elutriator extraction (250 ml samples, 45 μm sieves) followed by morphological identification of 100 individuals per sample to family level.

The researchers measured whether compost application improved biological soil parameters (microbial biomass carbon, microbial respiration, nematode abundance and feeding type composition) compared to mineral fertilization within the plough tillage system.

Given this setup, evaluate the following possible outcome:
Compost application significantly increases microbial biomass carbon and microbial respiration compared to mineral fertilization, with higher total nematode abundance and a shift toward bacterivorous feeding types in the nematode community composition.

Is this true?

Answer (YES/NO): NO